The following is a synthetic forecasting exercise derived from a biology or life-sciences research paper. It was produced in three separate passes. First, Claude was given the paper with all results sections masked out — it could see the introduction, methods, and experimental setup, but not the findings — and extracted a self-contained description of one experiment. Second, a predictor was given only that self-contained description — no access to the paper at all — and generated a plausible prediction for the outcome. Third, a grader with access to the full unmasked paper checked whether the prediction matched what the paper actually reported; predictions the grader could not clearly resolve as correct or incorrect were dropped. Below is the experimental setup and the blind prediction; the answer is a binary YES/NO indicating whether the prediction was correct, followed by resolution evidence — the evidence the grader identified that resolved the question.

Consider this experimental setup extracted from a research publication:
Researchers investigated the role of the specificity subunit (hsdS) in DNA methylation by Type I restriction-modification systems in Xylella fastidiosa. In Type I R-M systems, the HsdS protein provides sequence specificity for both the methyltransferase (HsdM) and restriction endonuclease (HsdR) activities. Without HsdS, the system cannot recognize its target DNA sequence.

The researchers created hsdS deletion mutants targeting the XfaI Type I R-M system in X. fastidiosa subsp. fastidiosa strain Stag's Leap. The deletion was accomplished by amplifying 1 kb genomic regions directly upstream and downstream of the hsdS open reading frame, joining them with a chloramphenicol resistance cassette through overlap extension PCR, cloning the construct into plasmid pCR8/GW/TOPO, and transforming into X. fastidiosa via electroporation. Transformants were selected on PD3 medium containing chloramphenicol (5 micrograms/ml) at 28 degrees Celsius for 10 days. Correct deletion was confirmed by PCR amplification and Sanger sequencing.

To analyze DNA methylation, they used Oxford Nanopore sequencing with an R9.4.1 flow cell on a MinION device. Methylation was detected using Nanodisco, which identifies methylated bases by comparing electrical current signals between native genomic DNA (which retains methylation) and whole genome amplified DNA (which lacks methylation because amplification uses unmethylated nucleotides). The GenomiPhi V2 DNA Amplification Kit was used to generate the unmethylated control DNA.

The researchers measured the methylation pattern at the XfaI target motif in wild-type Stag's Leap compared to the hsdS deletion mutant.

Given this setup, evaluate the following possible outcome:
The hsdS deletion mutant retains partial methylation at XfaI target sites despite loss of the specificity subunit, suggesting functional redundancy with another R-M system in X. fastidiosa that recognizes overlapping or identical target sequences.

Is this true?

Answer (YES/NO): NO